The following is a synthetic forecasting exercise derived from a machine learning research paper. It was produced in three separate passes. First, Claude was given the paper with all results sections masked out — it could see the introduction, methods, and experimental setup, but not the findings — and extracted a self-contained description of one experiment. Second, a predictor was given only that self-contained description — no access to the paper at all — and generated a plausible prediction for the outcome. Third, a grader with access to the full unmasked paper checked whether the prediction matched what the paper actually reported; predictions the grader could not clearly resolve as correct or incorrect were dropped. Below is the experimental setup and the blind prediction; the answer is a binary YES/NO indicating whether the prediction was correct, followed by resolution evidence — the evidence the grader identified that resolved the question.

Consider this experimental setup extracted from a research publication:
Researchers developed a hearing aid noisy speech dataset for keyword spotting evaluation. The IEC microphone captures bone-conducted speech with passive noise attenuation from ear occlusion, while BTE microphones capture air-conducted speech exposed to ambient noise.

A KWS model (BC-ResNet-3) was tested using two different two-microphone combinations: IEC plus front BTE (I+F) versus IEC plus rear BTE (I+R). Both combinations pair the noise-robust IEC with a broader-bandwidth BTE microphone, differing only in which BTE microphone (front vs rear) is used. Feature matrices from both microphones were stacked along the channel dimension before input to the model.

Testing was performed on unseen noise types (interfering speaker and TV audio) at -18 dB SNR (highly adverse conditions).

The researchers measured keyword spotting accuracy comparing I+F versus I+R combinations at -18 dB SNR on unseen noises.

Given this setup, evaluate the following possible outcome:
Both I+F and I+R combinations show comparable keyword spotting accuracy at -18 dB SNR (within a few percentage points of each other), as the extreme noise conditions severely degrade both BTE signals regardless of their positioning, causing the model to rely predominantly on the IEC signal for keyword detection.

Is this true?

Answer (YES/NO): YES